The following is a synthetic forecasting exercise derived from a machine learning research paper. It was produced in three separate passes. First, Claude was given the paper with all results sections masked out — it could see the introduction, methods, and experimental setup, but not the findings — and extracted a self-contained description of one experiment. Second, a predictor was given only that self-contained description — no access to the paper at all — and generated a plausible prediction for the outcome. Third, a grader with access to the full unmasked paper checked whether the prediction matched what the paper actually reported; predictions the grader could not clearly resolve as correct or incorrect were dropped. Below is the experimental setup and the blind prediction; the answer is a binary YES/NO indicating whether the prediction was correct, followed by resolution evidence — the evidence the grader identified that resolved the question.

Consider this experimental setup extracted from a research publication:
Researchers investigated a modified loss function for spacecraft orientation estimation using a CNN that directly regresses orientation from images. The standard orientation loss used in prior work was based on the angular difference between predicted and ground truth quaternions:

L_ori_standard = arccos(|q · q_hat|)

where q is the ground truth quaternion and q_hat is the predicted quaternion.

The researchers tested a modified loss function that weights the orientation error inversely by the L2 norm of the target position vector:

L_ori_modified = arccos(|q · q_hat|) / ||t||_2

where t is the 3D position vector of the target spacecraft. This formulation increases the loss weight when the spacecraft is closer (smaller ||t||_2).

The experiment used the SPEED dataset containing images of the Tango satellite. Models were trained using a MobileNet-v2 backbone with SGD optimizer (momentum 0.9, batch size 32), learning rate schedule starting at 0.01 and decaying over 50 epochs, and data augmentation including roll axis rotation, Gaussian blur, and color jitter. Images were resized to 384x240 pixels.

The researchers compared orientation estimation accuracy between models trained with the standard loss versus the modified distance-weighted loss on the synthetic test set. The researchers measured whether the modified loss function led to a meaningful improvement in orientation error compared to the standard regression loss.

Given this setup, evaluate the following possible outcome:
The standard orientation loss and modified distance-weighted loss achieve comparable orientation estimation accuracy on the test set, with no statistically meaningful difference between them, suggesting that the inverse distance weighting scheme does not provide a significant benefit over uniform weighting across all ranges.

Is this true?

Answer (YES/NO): YES